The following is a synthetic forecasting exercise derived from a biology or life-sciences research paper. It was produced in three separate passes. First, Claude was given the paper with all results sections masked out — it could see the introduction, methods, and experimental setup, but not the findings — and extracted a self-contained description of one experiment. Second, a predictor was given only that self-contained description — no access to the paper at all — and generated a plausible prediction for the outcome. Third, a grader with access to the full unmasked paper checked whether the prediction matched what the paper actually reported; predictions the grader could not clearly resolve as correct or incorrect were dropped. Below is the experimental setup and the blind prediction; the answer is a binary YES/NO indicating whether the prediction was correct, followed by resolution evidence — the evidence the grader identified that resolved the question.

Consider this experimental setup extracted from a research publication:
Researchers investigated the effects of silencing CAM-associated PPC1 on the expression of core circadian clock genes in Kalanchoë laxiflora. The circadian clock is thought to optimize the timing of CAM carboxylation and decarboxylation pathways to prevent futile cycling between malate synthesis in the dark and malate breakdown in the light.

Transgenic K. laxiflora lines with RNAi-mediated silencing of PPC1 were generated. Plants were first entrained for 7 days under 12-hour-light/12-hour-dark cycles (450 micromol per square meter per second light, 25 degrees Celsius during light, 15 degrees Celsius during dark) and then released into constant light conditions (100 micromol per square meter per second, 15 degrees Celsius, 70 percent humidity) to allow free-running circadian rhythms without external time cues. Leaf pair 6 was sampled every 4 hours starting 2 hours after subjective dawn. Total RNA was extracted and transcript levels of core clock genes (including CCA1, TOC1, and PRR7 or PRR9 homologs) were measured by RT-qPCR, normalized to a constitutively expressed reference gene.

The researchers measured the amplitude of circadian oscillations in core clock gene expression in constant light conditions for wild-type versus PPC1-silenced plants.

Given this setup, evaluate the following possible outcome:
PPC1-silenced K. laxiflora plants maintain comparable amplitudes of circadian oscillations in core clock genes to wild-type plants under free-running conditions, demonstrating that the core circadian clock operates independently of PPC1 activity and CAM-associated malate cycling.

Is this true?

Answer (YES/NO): NO